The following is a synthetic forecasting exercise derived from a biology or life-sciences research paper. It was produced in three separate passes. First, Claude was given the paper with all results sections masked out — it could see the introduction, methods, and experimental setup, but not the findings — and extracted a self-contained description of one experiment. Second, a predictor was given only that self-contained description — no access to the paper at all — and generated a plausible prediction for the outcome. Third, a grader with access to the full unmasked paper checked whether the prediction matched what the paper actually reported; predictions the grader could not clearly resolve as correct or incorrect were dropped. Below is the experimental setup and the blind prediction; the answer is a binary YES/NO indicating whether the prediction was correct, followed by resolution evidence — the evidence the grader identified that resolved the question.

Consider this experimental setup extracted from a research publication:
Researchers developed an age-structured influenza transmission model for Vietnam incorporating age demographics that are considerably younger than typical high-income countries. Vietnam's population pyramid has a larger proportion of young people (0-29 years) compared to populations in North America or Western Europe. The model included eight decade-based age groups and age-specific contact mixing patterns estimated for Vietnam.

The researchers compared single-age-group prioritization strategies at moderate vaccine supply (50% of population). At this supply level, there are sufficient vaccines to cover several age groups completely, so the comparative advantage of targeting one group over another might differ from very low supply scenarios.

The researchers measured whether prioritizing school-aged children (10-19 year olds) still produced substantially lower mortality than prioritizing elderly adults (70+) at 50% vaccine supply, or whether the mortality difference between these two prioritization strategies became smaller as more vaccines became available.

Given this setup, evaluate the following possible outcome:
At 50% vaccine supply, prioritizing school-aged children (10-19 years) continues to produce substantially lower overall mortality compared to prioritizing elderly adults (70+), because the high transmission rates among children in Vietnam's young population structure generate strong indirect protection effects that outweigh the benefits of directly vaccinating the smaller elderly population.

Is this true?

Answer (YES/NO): NO